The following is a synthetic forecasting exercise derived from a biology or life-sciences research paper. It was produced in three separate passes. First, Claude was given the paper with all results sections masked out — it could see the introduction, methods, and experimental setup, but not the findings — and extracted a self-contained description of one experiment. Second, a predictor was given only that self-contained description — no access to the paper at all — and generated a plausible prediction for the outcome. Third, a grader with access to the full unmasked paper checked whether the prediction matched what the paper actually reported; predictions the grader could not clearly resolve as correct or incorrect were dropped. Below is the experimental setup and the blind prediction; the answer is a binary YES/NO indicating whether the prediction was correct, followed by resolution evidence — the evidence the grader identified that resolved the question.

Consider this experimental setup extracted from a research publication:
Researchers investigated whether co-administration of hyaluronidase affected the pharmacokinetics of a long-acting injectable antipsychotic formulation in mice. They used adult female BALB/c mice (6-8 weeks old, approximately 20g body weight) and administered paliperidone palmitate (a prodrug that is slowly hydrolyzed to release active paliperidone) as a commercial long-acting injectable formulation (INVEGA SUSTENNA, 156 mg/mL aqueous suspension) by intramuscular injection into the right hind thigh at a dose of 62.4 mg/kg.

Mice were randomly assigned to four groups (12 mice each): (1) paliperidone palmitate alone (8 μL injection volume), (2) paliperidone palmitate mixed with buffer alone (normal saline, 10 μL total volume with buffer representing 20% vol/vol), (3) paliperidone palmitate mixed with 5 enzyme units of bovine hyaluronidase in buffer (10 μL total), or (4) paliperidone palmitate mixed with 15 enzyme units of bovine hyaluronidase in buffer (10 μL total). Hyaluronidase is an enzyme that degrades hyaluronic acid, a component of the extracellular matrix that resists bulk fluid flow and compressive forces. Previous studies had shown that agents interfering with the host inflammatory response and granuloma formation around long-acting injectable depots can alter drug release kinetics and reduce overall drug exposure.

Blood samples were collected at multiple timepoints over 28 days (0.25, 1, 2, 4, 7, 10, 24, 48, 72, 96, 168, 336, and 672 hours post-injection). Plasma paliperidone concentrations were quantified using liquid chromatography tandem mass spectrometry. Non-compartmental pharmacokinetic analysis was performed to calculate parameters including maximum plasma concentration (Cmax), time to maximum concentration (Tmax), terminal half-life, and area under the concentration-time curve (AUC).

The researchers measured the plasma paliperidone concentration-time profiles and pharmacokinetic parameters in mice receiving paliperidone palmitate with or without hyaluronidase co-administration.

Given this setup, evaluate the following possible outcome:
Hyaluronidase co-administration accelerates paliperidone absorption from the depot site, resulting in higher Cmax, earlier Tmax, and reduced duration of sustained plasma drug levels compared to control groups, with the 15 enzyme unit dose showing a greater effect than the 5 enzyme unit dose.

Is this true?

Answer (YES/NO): NO